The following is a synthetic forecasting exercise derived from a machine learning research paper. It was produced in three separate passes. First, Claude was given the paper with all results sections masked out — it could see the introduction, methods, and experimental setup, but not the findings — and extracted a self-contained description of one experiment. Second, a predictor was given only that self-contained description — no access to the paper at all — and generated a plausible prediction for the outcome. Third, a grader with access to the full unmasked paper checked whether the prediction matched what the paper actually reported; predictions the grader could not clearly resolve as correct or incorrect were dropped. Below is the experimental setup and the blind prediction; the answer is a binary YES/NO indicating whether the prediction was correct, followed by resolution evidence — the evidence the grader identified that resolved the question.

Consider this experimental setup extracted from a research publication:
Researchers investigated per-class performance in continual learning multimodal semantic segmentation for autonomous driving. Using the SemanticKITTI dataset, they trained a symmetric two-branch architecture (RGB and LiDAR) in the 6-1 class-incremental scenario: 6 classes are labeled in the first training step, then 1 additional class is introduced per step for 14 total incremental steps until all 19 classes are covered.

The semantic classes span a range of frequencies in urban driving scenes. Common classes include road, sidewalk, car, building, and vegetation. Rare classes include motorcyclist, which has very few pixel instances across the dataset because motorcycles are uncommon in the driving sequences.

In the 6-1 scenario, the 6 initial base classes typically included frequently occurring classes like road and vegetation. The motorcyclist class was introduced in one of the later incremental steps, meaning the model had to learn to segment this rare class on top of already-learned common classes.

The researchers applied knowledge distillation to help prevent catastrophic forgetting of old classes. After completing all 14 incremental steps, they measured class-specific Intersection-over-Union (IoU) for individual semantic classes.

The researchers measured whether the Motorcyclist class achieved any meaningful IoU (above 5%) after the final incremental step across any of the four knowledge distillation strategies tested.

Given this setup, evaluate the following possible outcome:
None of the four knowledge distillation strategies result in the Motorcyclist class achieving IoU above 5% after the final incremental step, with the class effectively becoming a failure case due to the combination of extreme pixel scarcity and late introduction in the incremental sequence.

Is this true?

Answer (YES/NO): YES